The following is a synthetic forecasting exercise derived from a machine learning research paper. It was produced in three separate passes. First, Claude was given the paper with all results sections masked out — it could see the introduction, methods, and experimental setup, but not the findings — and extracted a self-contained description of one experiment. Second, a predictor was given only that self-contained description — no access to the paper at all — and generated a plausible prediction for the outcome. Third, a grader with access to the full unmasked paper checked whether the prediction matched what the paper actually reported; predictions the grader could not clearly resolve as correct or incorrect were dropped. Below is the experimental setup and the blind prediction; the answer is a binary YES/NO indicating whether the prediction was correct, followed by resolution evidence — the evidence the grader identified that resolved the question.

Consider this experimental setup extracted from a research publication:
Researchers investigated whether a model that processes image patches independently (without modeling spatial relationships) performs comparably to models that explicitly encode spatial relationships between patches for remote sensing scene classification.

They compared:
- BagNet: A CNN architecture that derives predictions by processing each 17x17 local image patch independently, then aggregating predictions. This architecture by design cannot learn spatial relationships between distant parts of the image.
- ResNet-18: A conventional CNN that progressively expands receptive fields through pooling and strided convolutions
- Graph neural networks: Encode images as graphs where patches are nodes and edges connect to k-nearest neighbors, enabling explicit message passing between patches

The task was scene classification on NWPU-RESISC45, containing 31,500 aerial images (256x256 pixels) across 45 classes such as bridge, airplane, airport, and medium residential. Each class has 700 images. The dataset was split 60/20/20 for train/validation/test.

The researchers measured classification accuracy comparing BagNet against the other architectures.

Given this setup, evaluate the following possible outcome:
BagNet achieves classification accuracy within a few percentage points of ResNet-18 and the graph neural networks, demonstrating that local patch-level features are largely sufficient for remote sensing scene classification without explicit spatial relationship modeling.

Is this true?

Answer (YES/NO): YES